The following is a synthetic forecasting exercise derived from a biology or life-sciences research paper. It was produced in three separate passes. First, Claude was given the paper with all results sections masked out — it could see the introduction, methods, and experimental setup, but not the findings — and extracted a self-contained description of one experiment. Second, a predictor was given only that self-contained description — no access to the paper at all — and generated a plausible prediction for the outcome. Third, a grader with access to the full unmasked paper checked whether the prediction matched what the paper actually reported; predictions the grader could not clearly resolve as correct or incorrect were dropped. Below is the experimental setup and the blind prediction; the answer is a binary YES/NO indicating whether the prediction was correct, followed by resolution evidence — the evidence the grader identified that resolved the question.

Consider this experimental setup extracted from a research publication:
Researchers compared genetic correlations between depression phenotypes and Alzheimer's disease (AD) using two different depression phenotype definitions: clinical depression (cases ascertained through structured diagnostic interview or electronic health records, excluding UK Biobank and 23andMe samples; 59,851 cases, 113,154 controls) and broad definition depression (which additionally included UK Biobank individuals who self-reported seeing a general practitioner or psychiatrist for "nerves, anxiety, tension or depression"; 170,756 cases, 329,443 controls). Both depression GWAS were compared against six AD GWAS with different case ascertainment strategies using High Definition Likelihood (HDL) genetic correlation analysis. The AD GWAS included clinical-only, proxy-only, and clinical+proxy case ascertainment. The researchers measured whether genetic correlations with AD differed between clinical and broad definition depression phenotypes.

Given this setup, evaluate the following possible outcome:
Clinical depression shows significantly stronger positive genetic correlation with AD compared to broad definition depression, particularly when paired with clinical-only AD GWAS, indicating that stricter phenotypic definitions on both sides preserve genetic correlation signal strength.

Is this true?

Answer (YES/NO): NO